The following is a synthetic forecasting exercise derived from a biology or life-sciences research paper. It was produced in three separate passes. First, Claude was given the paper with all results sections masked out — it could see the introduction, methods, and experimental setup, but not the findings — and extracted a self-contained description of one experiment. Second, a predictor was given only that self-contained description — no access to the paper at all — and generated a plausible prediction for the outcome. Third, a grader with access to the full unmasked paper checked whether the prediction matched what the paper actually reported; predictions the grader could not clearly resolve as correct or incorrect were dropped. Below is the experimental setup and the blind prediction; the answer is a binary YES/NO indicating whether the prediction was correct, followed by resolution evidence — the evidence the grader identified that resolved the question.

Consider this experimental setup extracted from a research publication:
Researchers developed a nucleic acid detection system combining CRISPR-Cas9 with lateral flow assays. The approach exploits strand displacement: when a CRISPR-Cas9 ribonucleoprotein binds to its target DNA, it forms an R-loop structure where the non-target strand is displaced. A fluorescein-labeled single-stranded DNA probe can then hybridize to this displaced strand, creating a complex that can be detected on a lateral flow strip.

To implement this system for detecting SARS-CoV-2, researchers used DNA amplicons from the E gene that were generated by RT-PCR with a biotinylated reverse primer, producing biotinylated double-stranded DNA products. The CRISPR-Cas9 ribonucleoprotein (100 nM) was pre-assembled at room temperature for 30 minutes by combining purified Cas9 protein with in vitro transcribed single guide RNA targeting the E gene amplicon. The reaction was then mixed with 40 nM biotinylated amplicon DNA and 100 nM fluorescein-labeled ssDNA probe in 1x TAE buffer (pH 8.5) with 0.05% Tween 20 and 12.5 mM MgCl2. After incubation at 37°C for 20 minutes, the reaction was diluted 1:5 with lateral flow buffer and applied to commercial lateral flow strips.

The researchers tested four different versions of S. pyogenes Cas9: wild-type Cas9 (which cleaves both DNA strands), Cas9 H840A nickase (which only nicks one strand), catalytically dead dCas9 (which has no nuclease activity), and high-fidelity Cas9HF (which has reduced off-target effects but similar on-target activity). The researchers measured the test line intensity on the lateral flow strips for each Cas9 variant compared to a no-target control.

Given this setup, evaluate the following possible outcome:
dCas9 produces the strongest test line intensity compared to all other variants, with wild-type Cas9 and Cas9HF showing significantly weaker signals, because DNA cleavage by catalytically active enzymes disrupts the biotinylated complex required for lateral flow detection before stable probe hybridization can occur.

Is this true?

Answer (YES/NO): NO